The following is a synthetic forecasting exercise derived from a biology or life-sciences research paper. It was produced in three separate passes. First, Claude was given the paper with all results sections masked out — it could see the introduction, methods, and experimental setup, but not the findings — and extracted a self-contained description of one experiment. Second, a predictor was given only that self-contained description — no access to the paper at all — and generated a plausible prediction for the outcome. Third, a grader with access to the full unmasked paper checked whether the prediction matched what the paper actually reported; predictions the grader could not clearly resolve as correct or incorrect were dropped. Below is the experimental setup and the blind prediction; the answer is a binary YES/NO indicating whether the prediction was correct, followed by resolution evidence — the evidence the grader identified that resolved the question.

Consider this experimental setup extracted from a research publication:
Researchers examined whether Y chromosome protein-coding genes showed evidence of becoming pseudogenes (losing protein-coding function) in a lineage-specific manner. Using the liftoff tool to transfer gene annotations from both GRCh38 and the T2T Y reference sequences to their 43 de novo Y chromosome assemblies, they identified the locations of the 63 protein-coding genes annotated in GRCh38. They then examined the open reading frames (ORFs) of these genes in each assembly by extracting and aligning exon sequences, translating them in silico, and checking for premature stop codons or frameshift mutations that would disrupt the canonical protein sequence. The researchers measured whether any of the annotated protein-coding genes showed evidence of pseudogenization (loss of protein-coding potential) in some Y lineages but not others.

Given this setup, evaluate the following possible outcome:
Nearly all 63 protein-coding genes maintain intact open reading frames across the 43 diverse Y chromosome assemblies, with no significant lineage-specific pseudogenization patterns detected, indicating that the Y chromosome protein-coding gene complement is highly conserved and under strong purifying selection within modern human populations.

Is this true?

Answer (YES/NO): YES